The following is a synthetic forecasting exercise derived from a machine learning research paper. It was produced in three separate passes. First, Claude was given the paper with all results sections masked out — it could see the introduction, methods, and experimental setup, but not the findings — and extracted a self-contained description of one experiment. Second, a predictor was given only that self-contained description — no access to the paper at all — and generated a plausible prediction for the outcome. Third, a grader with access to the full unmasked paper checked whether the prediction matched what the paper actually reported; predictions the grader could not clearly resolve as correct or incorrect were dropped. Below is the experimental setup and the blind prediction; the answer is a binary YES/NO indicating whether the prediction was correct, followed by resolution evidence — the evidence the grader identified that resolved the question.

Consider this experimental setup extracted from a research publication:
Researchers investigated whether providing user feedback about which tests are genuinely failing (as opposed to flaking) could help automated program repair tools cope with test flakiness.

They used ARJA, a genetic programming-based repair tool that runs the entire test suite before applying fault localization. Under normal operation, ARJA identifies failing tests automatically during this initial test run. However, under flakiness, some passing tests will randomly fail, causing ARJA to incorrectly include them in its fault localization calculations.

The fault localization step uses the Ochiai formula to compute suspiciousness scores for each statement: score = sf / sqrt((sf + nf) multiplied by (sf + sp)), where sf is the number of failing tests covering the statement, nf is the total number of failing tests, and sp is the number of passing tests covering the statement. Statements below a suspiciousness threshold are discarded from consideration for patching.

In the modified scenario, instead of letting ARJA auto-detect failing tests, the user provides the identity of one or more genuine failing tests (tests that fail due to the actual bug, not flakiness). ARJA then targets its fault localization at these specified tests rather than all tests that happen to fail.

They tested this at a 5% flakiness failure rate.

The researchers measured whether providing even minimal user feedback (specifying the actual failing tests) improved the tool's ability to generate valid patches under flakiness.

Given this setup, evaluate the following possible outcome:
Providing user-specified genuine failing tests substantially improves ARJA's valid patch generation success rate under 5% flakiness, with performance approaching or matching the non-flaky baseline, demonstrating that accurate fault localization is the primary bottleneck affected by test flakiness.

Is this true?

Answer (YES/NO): NO